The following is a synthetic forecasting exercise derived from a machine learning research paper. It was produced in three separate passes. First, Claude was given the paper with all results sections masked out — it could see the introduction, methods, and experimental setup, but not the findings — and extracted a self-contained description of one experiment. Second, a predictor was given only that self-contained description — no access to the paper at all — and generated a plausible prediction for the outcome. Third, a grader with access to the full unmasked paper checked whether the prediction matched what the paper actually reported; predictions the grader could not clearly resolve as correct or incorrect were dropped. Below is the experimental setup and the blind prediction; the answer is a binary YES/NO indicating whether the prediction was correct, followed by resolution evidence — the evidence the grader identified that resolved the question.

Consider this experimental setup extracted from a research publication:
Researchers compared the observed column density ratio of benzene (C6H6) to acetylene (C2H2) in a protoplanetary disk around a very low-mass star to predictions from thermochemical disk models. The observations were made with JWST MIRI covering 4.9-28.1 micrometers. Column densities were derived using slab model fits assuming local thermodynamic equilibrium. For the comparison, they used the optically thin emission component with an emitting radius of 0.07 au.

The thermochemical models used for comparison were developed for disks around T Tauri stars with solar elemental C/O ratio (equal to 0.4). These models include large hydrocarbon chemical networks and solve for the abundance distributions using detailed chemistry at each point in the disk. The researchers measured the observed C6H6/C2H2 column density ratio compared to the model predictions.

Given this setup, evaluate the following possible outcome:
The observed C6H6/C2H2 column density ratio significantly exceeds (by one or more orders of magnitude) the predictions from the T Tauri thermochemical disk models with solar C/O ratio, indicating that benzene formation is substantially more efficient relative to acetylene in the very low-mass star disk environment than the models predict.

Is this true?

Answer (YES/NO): YES